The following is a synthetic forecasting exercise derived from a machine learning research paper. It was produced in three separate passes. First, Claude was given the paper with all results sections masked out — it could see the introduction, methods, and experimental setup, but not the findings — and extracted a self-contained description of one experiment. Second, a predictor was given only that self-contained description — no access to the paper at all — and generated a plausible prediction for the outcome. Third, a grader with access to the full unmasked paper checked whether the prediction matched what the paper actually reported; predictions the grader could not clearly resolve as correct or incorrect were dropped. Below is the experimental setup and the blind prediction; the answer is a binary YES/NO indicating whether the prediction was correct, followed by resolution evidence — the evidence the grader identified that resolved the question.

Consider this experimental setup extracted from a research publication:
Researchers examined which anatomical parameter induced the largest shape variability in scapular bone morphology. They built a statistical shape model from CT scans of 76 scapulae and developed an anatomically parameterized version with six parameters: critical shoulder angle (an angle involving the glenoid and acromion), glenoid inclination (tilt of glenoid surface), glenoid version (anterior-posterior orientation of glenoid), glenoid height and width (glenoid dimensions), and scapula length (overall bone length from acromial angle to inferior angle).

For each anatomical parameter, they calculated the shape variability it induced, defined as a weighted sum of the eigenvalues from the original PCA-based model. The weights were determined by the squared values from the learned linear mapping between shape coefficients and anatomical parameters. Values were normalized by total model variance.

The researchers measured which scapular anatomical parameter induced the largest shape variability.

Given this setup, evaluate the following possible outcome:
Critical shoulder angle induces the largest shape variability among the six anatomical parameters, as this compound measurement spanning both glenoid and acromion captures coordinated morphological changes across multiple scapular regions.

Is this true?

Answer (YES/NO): NO